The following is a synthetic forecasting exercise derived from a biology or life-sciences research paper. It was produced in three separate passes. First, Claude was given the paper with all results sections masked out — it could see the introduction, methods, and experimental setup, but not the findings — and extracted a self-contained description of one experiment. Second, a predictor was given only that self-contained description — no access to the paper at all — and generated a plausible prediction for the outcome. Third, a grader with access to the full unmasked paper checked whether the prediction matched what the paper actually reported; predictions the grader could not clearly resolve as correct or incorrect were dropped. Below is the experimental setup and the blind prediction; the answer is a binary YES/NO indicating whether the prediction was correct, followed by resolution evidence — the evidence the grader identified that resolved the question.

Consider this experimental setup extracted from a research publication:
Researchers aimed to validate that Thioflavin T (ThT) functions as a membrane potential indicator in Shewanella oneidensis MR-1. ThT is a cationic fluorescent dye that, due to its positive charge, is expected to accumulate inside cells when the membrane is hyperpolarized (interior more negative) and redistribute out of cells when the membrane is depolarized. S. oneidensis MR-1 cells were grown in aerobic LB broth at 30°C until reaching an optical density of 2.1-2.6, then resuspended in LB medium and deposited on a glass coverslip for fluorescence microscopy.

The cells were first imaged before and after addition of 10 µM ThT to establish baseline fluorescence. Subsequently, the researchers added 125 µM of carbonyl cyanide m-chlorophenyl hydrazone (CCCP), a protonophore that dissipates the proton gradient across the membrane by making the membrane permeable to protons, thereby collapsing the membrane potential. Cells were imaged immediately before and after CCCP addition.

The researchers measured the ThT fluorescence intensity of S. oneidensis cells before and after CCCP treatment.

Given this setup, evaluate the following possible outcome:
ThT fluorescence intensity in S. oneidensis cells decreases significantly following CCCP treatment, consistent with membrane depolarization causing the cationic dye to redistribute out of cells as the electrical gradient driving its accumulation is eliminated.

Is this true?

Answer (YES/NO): YES